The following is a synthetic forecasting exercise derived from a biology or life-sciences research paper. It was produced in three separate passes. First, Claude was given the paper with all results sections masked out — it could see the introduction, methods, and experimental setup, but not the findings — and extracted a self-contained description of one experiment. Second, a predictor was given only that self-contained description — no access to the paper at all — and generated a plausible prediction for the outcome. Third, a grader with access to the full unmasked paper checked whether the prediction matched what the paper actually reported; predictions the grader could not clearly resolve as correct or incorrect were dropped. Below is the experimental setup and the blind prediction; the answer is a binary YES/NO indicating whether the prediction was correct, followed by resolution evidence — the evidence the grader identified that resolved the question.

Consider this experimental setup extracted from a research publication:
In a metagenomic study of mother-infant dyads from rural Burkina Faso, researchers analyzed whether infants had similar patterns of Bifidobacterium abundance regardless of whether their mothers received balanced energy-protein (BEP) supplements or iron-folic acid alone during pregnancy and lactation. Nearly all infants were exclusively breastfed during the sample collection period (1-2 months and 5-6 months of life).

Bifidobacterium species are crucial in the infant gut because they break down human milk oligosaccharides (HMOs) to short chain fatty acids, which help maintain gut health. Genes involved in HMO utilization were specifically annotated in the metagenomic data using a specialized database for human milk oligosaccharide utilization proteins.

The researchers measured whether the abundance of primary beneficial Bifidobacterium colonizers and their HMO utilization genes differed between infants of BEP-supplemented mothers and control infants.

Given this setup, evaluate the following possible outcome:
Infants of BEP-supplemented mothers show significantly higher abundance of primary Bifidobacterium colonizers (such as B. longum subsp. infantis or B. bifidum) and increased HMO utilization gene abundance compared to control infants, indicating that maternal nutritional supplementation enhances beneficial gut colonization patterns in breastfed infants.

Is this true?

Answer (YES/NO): NO